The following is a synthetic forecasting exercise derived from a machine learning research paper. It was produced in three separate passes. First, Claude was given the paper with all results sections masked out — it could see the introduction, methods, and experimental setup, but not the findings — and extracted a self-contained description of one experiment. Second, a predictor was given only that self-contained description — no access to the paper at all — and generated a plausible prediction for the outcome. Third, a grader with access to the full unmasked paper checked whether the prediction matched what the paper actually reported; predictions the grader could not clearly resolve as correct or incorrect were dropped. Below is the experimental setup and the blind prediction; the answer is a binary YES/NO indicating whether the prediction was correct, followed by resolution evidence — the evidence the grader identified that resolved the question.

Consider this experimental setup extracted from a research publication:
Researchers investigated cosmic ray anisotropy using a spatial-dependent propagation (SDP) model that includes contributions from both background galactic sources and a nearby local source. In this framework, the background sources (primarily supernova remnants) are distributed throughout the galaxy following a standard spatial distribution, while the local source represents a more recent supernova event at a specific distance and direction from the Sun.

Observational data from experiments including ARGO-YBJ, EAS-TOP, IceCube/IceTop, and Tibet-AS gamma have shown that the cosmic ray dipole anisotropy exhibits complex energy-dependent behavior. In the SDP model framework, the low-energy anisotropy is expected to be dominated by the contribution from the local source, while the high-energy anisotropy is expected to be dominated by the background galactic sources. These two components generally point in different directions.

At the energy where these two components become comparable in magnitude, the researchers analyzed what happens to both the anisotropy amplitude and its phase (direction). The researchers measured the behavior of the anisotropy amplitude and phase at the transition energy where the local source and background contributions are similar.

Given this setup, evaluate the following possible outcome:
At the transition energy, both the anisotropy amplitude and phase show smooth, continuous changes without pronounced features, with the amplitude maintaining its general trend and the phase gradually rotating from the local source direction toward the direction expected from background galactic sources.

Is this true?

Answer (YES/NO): NO